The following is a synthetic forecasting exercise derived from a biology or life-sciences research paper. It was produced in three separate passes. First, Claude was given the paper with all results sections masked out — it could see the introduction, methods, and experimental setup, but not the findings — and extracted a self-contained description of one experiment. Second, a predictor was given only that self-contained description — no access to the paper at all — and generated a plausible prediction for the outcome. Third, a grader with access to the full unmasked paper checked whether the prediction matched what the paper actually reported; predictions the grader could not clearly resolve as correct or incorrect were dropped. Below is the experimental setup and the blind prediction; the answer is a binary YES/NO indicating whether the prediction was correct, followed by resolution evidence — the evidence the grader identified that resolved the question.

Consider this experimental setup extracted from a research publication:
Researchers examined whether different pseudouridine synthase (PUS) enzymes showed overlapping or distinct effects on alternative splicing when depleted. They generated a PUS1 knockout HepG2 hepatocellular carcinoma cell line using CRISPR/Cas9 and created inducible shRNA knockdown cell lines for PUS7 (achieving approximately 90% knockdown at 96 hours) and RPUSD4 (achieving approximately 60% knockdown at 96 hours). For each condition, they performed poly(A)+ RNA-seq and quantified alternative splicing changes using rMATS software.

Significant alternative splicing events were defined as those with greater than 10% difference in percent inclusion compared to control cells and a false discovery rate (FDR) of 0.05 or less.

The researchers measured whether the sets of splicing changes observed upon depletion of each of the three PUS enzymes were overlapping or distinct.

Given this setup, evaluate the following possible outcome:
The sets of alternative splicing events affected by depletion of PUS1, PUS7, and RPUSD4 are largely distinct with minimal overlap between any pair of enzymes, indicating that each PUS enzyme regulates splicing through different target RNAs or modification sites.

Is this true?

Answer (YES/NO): YES